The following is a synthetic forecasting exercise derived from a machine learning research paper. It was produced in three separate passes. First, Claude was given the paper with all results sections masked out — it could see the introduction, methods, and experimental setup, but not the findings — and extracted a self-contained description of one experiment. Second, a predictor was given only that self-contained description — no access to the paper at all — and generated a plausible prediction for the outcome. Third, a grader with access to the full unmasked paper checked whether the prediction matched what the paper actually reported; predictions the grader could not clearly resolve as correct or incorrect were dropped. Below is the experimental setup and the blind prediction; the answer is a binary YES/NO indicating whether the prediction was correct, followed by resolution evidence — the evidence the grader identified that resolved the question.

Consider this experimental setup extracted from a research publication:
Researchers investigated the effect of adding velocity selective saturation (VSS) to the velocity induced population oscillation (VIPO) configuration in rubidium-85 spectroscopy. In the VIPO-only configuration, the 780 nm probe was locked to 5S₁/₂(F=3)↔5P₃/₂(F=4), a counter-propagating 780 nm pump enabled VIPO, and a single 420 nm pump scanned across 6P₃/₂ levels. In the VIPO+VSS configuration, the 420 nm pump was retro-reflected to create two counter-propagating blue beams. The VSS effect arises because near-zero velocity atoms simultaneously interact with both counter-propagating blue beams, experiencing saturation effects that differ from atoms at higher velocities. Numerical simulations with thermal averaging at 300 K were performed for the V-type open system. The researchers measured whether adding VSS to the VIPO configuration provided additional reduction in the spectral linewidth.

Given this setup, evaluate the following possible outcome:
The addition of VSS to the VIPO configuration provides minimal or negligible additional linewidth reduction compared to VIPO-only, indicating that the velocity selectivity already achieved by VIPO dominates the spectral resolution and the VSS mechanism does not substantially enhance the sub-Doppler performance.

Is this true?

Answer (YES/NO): NO